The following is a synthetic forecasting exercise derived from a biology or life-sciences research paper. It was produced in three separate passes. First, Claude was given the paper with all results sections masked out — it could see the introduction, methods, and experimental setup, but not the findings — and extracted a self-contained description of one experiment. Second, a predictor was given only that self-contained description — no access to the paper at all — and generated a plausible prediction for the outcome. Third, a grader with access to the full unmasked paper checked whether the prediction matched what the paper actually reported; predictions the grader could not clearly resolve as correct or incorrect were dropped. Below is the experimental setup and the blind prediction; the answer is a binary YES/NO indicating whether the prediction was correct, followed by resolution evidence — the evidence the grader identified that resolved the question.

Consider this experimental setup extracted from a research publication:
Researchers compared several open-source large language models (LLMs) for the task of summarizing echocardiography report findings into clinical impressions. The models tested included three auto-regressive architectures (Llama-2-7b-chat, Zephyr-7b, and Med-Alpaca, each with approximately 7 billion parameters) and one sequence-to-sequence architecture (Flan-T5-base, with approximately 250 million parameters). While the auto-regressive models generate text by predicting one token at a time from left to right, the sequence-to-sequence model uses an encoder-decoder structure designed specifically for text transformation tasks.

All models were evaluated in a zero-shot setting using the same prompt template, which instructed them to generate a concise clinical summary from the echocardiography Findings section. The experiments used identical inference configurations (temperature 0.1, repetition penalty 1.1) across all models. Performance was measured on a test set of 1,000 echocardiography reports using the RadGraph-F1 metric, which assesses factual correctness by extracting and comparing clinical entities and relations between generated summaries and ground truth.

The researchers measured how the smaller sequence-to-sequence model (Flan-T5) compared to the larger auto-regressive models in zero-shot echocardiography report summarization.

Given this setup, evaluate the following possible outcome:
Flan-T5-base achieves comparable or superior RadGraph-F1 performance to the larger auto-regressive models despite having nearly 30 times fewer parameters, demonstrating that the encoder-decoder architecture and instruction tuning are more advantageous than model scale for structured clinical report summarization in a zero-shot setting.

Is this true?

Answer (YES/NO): NO